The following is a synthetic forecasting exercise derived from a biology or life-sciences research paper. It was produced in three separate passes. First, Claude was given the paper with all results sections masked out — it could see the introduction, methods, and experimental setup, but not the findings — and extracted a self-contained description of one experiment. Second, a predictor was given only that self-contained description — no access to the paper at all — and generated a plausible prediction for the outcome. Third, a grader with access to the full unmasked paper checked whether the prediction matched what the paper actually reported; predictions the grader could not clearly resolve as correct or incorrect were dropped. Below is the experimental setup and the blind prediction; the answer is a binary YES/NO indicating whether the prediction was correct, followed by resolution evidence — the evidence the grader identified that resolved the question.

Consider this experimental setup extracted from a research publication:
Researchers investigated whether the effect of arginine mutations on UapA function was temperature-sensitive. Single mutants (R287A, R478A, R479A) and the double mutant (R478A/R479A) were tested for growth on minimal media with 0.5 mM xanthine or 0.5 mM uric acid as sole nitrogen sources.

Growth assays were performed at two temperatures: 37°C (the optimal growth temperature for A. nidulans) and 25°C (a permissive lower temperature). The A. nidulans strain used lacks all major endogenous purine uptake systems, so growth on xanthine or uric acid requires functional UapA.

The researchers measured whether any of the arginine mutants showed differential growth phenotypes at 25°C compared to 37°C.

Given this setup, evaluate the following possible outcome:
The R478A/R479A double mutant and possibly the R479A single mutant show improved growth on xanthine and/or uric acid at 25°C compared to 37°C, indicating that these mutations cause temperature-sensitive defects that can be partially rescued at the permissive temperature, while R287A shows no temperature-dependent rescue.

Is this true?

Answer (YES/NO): NO